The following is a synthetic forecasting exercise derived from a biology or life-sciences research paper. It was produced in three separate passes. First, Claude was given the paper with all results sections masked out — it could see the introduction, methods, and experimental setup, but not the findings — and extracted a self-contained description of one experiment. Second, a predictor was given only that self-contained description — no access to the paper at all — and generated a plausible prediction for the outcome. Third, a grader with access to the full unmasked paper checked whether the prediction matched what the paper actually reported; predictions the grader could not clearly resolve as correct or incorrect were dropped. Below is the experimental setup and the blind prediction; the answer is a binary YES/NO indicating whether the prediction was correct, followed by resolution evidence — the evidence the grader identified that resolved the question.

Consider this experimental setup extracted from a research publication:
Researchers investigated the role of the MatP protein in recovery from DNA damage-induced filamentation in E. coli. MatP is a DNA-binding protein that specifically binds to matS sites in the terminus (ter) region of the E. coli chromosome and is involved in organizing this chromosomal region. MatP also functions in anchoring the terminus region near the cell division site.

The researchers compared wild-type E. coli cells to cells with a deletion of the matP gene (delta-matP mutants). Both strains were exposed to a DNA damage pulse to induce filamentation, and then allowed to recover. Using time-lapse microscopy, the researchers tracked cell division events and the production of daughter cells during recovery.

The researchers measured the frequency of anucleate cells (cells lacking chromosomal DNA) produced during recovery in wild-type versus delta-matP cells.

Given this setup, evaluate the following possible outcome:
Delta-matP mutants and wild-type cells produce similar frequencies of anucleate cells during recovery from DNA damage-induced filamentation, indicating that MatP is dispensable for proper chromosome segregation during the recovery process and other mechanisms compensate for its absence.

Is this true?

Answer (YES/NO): NO